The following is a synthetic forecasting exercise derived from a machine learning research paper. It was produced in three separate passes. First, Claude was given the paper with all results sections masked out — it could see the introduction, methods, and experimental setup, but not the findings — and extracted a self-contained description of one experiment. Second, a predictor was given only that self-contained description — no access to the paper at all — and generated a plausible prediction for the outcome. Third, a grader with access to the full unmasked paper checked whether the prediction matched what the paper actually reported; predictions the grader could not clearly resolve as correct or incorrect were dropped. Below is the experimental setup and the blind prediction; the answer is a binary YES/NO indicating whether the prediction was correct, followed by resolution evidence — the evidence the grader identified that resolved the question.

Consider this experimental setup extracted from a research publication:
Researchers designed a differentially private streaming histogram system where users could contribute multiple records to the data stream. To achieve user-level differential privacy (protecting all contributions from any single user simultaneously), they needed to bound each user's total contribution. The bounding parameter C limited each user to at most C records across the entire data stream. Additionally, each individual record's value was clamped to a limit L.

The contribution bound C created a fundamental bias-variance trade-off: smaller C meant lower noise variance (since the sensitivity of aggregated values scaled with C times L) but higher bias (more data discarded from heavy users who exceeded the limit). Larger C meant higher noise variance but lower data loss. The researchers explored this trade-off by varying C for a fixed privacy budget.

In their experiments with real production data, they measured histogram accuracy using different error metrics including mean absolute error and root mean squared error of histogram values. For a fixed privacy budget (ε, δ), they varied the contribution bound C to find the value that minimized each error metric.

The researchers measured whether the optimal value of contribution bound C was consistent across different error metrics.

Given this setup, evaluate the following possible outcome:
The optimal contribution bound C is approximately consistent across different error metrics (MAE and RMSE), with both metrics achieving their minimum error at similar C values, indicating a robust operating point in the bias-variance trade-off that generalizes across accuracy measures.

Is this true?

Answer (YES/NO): NO